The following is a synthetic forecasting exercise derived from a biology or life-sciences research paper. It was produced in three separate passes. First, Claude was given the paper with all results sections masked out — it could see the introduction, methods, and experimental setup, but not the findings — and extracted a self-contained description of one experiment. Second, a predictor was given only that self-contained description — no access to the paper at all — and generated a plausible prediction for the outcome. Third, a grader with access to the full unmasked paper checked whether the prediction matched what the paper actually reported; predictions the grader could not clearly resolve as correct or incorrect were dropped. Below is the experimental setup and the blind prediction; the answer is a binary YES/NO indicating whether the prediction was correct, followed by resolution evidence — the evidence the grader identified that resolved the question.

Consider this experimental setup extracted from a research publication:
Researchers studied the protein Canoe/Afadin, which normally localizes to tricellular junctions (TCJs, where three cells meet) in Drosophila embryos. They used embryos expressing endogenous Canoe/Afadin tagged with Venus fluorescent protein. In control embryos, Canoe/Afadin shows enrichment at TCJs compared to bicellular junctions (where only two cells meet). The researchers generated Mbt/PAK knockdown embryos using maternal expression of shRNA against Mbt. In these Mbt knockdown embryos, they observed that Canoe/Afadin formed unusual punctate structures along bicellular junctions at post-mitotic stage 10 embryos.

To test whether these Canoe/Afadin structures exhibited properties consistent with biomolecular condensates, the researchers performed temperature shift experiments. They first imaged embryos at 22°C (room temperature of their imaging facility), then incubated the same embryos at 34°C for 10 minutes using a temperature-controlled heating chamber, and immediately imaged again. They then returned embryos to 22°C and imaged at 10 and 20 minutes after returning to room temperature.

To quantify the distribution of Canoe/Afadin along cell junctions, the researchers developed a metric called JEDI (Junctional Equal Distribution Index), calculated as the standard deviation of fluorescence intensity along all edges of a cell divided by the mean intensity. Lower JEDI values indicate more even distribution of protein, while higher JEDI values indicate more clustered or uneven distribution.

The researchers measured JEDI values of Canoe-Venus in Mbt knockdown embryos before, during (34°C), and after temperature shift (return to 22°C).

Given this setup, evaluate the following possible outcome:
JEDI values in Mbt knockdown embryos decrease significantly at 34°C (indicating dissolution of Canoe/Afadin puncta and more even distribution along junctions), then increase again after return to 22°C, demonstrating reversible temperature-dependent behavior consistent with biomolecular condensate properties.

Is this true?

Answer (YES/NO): YES